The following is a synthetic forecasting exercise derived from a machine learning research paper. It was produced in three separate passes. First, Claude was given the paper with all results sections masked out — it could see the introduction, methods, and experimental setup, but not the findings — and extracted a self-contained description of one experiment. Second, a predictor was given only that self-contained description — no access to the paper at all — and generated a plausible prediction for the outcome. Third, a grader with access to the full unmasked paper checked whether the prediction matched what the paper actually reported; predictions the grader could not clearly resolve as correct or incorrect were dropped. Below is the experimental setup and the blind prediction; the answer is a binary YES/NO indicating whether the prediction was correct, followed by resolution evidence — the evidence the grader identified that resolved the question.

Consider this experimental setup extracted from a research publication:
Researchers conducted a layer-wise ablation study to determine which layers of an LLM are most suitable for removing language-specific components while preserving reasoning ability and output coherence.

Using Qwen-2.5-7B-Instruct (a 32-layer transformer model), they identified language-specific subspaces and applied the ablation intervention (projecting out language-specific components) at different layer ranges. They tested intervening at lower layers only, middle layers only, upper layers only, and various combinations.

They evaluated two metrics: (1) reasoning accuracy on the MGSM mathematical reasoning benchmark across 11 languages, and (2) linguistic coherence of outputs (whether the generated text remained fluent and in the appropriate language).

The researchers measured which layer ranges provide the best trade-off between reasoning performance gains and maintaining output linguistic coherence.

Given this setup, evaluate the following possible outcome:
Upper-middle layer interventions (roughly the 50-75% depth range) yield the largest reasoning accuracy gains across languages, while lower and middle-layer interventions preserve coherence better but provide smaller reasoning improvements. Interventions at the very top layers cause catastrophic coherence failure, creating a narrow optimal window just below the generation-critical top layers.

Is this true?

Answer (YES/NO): NO